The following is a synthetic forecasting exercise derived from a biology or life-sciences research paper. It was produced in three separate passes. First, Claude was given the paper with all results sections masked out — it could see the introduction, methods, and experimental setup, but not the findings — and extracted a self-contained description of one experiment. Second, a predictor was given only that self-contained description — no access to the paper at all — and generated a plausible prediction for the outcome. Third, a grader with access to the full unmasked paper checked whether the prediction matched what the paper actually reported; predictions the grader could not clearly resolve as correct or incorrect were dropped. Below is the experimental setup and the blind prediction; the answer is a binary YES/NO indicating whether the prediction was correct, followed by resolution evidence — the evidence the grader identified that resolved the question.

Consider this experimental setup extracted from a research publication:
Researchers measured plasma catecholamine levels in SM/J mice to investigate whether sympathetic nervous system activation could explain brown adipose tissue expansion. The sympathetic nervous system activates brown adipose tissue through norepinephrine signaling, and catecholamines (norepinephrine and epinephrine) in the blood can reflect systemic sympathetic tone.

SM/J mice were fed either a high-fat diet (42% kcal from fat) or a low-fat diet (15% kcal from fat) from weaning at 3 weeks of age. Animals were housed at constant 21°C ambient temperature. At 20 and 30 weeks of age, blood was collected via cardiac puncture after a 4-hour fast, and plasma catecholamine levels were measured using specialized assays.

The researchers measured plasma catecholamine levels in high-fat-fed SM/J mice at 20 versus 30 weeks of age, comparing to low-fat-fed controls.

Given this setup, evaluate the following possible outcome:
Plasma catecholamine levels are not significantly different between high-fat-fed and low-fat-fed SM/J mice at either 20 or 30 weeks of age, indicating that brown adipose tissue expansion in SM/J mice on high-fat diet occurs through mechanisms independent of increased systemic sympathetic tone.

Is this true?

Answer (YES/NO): NO